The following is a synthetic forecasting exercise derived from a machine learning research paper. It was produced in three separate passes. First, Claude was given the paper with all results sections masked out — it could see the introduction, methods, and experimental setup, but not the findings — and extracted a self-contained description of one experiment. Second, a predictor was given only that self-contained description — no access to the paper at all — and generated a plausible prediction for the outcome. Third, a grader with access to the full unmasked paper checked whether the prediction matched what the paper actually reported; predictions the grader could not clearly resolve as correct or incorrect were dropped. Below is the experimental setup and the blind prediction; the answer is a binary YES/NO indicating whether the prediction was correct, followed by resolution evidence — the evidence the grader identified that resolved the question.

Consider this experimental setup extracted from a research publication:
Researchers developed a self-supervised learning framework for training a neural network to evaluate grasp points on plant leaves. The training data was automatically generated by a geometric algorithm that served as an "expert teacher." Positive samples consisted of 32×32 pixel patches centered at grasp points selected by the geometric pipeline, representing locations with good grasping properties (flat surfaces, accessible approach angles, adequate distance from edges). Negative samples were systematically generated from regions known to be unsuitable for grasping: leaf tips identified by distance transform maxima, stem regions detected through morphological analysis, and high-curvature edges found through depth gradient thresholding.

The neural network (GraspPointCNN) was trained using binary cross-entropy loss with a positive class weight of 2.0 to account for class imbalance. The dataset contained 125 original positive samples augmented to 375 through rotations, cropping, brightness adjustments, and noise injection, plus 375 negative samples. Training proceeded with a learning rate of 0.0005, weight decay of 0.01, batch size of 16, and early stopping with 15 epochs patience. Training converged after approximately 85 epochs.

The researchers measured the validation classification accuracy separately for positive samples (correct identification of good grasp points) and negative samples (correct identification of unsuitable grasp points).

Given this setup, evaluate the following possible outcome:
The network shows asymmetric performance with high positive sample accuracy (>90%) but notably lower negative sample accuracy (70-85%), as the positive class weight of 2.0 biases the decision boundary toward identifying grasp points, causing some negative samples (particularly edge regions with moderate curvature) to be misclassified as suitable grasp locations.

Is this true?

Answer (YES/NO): NO